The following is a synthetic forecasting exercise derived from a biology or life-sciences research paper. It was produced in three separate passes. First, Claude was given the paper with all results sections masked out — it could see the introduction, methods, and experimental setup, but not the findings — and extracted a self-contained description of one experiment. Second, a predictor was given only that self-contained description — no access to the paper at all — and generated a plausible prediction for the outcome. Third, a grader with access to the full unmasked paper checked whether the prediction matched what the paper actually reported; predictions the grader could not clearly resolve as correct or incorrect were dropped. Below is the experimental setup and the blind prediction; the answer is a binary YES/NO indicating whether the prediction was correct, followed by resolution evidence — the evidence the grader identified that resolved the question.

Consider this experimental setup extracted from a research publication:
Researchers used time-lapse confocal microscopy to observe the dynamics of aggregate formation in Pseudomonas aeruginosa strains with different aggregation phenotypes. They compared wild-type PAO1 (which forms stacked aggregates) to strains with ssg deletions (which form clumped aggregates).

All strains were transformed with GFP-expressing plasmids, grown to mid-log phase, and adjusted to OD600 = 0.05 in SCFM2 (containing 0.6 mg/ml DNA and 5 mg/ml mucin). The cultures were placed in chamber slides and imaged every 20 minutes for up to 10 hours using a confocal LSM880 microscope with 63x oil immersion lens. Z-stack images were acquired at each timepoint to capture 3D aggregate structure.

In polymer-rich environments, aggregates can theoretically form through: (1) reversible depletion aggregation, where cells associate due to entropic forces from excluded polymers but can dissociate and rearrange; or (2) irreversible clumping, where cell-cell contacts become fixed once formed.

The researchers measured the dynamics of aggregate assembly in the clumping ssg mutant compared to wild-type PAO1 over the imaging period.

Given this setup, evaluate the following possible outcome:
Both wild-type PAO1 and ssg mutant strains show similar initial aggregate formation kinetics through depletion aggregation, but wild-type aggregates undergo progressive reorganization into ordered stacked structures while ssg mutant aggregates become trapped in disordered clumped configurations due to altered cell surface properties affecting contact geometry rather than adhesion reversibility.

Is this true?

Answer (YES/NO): NO